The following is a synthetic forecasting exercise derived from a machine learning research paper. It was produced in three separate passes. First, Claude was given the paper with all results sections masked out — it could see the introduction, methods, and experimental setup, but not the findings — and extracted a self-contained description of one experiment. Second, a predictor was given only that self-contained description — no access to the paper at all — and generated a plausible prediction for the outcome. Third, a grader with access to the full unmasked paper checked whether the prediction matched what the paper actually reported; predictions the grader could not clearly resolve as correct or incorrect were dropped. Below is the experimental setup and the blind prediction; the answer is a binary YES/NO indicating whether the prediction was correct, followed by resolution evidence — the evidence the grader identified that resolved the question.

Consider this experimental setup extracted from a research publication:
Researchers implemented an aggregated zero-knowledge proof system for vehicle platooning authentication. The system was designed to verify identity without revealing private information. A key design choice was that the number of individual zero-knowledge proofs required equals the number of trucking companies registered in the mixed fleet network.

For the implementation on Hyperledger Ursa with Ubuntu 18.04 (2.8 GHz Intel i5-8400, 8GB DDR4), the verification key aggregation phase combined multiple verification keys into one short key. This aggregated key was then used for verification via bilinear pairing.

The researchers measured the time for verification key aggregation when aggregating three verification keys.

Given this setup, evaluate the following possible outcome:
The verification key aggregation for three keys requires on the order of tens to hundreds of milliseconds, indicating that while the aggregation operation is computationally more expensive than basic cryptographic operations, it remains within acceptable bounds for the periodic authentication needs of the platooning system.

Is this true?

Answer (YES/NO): NO